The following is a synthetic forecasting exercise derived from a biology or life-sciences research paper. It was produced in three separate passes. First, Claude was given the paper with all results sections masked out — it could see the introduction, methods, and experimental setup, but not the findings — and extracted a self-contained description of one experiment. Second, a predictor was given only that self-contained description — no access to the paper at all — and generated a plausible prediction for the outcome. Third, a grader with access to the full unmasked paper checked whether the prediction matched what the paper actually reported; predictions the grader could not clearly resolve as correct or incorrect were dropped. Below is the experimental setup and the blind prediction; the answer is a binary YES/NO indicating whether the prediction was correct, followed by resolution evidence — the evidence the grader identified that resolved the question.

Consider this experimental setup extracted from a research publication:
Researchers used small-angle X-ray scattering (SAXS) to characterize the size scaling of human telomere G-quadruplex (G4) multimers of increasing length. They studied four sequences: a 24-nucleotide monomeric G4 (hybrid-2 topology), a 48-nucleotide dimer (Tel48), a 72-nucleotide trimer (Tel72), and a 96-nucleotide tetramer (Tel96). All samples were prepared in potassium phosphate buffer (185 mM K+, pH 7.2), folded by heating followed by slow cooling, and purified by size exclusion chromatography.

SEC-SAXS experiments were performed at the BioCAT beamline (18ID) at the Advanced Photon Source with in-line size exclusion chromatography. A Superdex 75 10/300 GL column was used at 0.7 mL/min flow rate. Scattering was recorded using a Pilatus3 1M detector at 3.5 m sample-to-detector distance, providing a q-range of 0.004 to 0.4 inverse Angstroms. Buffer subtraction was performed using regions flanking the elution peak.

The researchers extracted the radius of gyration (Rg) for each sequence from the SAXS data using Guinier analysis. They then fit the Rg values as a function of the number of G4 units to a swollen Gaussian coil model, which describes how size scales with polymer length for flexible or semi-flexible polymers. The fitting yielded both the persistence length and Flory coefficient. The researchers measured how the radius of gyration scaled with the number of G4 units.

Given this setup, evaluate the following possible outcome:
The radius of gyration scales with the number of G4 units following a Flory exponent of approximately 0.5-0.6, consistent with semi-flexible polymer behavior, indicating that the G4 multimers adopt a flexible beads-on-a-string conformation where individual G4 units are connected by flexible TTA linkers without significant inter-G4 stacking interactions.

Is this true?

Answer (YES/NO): NO